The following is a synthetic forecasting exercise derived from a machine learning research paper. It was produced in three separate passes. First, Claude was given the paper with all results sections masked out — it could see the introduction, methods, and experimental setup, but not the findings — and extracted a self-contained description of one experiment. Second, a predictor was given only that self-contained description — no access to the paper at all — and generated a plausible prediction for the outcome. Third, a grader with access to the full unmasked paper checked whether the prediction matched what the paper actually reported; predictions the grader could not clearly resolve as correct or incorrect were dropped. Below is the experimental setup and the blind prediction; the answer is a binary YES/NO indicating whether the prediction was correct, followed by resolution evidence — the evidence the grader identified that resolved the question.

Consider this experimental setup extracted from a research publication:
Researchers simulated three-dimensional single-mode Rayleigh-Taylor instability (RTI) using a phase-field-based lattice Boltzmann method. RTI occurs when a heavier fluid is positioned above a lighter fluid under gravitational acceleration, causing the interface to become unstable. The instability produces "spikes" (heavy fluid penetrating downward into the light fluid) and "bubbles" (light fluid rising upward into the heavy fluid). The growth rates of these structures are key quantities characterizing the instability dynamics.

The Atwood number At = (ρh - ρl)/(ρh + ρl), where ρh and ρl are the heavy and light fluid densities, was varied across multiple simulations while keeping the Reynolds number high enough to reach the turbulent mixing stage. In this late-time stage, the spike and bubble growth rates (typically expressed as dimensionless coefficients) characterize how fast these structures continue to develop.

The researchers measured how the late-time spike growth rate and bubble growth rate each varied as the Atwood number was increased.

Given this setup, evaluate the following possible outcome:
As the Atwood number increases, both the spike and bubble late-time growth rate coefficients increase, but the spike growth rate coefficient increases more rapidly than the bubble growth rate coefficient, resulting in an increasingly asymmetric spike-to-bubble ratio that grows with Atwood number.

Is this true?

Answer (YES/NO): NO